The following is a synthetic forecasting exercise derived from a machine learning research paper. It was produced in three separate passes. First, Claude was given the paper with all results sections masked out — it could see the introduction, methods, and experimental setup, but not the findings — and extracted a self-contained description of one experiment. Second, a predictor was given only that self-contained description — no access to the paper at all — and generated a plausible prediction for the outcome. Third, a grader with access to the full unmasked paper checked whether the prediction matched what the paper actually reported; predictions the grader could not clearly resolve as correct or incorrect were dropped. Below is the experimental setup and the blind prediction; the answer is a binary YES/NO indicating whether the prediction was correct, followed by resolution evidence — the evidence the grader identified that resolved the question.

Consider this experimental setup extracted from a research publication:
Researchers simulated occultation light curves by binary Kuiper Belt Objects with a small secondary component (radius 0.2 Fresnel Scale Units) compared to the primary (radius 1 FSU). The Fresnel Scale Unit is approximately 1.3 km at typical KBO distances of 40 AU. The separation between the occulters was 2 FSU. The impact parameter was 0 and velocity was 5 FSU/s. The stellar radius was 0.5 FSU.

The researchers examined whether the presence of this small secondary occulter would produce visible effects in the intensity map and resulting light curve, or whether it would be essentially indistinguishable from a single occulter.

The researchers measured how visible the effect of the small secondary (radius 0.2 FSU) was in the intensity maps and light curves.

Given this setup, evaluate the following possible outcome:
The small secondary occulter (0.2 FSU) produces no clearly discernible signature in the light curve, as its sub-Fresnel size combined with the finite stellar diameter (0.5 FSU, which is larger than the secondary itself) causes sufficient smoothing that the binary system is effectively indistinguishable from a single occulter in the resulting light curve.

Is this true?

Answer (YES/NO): YES